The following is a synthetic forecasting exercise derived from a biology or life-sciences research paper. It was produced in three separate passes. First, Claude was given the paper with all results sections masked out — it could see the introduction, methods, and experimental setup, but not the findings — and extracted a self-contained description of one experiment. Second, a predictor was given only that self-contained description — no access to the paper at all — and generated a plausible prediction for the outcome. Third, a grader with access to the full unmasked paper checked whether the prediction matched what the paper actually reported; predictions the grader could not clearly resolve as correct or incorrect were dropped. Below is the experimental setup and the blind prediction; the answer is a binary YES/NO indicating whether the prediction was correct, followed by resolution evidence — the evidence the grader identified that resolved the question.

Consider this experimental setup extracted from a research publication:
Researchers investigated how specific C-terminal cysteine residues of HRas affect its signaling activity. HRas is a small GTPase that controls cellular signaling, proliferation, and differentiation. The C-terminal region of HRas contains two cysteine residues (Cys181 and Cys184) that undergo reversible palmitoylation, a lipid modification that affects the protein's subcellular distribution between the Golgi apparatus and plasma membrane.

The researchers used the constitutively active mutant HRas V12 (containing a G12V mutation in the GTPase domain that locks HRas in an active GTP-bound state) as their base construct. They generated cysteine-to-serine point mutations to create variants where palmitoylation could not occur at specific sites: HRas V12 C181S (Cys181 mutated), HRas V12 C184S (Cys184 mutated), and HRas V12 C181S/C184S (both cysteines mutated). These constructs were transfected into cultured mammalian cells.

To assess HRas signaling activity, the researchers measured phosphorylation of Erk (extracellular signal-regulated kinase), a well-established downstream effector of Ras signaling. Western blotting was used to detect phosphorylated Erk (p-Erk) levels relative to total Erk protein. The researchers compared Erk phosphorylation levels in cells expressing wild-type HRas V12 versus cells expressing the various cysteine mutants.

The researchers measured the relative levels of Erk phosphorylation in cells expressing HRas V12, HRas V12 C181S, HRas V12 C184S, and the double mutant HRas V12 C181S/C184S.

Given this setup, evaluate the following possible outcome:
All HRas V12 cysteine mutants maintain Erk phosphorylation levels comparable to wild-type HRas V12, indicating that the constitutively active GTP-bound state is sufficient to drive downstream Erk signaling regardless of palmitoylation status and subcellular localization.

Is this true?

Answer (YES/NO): NO